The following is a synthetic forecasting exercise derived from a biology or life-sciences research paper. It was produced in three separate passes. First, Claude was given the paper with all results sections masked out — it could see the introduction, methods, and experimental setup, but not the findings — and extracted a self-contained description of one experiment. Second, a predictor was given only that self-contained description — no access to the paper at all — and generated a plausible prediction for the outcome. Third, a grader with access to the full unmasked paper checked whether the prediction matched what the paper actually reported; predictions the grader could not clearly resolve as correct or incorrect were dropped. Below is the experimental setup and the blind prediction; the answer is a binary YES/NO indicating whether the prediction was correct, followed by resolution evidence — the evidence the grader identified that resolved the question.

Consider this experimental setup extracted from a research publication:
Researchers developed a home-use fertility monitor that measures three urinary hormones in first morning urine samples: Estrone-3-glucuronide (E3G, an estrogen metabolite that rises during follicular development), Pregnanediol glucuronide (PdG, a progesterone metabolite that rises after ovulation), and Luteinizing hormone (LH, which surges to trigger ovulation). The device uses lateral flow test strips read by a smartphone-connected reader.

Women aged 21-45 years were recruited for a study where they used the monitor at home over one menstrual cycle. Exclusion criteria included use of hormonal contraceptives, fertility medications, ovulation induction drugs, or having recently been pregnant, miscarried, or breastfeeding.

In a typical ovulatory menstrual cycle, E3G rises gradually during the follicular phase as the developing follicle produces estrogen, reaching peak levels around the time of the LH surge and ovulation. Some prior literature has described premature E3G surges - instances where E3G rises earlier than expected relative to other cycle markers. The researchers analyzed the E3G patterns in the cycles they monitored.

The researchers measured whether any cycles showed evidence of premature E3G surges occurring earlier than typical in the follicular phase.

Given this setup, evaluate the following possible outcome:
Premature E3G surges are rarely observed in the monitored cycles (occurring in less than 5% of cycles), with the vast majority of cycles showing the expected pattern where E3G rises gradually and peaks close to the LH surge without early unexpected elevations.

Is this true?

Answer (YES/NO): NO